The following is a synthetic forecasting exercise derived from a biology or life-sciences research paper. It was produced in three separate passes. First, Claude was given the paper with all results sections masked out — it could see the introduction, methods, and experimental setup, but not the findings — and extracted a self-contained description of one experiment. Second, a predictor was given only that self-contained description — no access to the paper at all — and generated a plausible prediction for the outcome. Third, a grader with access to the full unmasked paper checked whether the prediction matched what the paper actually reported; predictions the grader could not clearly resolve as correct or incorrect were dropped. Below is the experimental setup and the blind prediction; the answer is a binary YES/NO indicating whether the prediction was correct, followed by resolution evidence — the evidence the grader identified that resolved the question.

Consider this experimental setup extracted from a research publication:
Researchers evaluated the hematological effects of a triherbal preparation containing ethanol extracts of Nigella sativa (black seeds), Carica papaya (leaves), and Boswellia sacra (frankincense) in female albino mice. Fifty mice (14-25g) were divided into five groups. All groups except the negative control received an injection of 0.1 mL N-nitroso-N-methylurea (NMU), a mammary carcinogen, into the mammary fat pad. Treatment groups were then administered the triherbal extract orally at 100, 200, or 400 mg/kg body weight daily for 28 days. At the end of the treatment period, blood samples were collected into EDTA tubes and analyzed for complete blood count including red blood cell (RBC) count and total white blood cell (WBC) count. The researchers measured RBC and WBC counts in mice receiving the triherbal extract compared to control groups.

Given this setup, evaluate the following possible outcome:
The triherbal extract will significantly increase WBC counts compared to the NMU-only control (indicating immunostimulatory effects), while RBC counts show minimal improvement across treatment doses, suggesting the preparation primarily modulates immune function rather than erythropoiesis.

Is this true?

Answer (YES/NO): NO